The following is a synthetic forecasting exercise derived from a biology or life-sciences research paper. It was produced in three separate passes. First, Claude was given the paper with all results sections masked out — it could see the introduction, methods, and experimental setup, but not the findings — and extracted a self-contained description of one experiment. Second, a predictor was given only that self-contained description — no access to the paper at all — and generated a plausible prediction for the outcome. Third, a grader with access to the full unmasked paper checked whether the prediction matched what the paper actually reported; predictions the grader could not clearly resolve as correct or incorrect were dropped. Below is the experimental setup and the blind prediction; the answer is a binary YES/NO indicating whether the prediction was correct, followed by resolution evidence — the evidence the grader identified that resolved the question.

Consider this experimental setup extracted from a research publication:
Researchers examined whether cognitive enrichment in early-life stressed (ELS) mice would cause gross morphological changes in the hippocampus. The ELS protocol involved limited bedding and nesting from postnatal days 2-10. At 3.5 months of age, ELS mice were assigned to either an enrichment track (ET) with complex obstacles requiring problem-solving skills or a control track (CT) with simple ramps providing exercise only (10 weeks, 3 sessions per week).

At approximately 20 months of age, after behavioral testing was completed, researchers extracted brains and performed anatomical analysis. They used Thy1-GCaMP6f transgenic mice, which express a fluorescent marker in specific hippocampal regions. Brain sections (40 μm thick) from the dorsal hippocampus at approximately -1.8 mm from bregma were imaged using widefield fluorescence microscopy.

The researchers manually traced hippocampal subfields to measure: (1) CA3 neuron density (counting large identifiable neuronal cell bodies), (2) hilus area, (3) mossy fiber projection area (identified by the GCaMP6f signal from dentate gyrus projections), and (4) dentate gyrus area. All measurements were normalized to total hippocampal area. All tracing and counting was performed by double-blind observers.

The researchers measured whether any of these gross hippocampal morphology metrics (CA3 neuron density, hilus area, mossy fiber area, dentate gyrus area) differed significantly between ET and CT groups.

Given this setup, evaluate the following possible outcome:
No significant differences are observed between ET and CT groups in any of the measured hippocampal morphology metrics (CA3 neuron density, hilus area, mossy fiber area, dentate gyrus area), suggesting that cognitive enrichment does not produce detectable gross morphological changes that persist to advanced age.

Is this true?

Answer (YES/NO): YES